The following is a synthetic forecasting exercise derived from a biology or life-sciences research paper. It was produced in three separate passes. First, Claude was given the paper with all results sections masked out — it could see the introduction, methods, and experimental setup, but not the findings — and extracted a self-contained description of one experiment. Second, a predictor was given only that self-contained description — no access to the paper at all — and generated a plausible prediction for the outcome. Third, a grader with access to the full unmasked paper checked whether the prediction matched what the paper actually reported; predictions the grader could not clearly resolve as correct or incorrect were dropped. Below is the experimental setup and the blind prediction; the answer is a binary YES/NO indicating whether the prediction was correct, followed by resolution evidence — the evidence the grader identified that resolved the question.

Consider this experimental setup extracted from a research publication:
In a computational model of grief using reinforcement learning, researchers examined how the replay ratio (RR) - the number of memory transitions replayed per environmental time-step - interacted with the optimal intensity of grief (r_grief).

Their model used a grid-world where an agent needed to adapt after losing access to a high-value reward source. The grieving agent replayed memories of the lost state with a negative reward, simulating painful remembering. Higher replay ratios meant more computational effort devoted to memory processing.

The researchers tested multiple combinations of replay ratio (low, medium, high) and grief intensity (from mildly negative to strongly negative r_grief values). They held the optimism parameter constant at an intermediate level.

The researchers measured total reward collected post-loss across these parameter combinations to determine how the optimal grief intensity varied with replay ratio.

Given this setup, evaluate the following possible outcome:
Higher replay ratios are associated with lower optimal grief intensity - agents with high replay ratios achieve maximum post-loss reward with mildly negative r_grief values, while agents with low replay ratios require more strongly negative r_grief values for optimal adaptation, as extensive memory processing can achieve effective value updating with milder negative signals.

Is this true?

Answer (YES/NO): YES